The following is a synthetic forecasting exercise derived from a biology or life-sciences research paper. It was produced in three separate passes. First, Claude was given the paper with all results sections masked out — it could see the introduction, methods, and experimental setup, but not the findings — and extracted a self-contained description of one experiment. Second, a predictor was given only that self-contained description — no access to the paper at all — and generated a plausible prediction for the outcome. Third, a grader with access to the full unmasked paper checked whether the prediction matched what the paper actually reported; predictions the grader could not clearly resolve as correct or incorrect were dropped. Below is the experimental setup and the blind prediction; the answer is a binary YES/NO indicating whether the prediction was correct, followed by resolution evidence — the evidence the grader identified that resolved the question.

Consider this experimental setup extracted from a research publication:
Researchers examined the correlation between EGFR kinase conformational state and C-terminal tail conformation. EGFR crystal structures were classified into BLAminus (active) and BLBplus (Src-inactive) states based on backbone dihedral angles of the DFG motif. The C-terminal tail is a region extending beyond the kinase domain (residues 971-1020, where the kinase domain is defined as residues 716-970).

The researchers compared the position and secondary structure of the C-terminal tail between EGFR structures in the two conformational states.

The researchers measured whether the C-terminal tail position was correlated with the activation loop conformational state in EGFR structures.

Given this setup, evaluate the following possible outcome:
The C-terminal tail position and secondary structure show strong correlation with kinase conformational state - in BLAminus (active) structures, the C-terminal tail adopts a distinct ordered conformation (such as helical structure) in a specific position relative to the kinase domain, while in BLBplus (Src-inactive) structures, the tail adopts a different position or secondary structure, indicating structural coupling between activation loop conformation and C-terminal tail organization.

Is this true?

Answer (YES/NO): NO